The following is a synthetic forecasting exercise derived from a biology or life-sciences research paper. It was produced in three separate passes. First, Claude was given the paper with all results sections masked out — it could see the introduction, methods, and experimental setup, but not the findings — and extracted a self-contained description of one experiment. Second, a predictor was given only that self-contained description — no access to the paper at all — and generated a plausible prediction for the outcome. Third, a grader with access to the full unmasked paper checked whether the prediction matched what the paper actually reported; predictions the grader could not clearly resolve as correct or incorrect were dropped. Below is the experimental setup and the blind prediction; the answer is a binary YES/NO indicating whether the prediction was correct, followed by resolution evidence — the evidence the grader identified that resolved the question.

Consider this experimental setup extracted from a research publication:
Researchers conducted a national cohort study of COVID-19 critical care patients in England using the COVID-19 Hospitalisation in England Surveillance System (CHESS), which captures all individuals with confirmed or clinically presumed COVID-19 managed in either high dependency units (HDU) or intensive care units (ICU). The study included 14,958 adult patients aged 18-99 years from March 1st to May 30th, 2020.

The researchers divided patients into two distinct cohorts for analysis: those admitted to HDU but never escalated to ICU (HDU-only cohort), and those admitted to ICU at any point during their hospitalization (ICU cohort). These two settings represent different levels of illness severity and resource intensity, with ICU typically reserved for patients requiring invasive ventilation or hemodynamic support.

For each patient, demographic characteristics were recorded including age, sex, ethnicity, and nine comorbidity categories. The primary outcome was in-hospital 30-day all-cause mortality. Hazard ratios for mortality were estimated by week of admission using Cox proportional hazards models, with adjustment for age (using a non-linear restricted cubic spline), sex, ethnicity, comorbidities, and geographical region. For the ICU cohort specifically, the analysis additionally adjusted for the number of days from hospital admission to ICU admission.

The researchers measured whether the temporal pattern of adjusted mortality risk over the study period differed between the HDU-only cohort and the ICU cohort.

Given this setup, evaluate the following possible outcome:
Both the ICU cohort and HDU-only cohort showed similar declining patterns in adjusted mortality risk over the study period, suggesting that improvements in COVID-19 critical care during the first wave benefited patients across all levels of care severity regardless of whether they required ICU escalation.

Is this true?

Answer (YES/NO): YES